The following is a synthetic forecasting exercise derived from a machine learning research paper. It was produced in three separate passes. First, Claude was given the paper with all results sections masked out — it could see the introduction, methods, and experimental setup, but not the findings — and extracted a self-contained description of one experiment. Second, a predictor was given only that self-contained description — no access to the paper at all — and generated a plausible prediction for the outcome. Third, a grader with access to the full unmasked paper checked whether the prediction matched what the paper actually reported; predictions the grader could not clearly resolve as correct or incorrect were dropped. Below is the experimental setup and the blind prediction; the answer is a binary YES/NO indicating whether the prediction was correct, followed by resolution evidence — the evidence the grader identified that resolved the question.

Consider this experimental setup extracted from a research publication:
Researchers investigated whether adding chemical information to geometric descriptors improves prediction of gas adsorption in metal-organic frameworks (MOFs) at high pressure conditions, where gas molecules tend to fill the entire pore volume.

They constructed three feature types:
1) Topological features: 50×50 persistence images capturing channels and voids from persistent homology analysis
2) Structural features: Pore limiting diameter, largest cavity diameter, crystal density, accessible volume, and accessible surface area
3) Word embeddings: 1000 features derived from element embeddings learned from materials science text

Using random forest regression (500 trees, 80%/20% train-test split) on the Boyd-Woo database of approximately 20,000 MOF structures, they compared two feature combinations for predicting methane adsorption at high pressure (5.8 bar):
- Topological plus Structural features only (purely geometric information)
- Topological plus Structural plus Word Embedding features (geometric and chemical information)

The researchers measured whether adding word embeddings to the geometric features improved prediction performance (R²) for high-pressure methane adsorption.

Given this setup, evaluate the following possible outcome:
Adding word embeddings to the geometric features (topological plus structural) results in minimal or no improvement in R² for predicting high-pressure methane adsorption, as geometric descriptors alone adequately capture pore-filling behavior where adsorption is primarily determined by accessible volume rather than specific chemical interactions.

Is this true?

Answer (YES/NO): NO